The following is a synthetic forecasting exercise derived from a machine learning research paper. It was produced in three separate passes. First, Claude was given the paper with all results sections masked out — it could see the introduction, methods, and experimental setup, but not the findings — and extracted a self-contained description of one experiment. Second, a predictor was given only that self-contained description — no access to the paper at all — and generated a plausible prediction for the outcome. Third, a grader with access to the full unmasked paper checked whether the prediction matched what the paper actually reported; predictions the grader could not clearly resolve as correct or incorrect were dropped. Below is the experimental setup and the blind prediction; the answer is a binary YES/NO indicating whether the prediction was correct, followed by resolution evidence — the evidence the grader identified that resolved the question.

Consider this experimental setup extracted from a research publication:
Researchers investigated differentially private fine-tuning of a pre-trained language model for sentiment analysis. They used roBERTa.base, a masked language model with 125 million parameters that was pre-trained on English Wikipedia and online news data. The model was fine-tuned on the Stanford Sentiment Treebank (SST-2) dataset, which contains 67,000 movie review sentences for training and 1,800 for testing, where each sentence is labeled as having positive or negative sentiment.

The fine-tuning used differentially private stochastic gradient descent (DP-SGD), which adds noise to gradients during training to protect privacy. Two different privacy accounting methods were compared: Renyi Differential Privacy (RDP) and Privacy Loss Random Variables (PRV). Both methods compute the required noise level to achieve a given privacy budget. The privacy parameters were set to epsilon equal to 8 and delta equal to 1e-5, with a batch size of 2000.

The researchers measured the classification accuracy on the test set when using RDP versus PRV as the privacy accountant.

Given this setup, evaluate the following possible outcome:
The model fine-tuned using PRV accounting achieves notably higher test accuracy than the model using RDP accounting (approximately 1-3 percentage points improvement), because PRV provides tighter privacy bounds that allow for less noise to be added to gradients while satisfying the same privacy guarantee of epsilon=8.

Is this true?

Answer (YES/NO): YES